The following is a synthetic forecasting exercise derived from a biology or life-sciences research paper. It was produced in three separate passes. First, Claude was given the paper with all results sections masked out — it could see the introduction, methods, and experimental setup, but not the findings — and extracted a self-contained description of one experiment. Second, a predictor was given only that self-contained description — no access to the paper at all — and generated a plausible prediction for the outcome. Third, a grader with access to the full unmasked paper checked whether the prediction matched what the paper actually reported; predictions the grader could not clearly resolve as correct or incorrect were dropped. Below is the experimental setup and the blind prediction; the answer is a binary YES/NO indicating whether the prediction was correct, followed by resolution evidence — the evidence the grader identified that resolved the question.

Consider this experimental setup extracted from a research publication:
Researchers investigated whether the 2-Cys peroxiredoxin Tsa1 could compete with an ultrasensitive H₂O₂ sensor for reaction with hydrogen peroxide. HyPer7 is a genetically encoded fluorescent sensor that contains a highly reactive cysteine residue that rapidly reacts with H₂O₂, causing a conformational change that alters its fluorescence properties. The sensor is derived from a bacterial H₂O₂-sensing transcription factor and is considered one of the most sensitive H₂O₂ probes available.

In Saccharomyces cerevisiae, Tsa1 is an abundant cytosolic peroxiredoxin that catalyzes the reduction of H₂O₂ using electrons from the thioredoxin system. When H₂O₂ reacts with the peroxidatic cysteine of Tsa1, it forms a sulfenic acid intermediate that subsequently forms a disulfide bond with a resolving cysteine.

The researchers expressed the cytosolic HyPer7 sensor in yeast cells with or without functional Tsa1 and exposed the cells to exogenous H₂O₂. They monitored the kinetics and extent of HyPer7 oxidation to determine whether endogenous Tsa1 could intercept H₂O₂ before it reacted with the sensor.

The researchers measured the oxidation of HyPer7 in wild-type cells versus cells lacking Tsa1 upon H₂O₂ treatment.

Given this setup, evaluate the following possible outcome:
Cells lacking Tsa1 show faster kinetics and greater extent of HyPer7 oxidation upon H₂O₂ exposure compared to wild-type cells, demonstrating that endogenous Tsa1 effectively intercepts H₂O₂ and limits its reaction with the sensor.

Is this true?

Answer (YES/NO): YES